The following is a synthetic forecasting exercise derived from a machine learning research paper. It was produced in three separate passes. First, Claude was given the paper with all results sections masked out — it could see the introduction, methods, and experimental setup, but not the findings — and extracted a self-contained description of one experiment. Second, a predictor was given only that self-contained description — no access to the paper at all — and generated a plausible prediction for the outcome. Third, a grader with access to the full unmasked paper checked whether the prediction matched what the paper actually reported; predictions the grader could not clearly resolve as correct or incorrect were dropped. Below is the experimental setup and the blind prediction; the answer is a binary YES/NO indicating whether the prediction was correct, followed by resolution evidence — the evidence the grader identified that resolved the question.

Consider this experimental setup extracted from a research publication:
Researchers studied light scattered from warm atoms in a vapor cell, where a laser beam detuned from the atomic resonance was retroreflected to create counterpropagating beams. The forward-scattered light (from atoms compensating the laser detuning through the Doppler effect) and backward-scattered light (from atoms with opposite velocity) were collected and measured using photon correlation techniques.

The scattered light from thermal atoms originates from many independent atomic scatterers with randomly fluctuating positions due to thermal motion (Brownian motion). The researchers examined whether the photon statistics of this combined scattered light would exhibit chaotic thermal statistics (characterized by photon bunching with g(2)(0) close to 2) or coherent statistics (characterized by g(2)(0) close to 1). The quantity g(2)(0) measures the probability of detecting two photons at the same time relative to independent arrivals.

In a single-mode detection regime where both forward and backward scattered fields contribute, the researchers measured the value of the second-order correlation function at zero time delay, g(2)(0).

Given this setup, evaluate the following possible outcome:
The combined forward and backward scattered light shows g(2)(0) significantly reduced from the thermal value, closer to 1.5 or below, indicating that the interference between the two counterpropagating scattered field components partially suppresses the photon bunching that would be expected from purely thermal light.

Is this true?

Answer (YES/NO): NO